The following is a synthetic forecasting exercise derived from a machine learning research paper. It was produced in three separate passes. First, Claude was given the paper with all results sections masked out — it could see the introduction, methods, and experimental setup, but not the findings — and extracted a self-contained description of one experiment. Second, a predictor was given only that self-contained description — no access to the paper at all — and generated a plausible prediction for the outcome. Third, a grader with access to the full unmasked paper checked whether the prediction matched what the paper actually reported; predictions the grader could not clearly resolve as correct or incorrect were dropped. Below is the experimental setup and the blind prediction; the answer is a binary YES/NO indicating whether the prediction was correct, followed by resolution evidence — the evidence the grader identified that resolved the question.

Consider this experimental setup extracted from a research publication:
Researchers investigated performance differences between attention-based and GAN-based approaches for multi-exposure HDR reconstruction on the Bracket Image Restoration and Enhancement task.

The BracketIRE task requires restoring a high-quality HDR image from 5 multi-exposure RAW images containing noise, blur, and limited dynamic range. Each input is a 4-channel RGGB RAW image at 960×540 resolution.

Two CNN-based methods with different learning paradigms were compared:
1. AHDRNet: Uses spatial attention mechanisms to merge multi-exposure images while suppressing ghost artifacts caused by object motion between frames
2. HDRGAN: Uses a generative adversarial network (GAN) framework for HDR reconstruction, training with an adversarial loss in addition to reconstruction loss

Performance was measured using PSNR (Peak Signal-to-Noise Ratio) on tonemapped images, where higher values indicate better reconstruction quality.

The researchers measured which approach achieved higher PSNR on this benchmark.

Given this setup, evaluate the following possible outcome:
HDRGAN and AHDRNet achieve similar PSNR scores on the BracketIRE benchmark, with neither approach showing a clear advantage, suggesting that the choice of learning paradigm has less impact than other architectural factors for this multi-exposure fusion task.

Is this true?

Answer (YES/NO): NO